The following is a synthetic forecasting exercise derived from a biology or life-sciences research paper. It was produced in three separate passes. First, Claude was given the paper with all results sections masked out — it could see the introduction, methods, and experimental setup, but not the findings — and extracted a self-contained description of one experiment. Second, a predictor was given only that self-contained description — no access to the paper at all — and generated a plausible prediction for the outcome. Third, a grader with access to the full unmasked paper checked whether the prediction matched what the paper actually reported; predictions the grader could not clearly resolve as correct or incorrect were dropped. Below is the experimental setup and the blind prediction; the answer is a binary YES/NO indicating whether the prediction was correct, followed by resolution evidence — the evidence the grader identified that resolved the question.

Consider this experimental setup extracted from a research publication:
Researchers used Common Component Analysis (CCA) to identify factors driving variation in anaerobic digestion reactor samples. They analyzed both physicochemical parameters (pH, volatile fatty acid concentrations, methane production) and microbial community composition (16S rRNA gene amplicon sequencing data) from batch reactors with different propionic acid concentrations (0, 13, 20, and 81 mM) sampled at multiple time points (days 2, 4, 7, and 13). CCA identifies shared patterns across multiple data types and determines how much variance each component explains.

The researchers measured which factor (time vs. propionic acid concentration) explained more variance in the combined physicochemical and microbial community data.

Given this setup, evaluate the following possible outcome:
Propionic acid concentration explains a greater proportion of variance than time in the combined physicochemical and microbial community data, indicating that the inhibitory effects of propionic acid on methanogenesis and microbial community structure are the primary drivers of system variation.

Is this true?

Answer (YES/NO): YES